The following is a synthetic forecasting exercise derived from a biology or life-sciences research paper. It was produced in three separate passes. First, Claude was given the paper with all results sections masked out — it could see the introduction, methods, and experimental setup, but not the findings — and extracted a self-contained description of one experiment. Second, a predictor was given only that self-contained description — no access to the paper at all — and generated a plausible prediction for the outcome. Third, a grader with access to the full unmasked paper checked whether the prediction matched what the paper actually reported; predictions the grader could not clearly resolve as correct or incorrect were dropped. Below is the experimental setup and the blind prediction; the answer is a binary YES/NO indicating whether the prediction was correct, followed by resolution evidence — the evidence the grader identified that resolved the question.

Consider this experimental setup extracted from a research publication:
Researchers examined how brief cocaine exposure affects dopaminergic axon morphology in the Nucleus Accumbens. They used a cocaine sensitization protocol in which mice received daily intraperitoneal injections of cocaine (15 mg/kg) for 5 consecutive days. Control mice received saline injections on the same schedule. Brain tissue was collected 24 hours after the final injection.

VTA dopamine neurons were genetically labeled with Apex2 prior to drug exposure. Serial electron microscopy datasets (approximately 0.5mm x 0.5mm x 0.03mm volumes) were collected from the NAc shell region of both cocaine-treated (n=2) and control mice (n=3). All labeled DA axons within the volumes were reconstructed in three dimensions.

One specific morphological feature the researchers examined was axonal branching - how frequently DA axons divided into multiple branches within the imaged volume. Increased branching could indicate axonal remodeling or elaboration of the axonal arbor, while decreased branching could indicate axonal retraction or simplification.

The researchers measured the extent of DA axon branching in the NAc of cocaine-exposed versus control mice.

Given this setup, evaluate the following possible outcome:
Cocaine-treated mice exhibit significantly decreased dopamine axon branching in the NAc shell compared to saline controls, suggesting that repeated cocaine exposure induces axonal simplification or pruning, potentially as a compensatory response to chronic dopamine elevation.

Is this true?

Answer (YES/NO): NO